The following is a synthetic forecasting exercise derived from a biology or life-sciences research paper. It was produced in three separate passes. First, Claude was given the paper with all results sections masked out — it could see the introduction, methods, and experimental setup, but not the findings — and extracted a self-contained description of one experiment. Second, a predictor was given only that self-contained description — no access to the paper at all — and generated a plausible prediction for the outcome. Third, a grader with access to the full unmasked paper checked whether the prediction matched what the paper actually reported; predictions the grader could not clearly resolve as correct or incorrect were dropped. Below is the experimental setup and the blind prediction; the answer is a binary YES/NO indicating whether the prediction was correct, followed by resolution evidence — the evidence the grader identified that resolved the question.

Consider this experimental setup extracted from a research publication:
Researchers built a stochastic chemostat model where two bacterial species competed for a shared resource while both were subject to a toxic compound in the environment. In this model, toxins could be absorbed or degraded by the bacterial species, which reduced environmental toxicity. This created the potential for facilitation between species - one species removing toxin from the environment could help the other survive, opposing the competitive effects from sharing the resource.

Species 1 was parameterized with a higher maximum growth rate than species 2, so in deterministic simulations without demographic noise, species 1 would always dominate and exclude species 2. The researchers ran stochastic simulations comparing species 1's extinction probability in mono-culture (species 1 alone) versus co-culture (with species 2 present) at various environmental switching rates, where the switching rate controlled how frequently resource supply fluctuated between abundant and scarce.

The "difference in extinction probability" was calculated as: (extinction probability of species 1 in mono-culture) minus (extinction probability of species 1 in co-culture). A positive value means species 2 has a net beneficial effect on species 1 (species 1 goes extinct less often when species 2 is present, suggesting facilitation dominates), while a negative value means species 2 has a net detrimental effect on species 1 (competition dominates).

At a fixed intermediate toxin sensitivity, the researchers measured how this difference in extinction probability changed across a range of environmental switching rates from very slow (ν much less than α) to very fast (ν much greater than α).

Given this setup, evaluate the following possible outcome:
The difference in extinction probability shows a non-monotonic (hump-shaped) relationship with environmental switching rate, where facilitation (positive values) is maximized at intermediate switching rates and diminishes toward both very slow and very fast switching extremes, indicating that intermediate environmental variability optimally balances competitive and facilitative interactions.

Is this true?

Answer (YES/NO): NO